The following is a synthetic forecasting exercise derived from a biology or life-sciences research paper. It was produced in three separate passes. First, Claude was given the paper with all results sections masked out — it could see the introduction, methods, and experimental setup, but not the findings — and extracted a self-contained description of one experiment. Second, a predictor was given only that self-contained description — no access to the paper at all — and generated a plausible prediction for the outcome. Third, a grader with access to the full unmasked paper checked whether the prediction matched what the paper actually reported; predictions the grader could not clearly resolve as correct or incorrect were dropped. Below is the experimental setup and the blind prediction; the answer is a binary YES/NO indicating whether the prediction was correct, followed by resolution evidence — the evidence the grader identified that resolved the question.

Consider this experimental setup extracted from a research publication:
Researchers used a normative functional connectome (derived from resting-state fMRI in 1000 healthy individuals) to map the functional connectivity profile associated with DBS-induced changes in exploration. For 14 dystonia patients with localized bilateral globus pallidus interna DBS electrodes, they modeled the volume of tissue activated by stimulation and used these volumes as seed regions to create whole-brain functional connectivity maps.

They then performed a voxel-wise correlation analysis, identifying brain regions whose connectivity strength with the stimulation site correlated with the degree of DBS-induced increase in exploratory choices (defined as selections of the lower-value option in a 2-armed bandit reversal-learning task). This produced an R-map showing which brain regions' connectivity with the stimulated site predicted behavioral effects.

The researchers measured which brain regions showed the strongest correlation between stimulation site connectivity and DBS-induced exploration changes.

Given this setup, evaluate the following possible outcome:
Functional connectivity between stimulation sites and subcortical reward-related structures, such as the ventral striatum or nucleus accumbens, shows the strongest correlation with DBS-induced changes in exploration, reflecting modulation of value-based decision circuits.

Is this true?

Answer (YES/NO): NO